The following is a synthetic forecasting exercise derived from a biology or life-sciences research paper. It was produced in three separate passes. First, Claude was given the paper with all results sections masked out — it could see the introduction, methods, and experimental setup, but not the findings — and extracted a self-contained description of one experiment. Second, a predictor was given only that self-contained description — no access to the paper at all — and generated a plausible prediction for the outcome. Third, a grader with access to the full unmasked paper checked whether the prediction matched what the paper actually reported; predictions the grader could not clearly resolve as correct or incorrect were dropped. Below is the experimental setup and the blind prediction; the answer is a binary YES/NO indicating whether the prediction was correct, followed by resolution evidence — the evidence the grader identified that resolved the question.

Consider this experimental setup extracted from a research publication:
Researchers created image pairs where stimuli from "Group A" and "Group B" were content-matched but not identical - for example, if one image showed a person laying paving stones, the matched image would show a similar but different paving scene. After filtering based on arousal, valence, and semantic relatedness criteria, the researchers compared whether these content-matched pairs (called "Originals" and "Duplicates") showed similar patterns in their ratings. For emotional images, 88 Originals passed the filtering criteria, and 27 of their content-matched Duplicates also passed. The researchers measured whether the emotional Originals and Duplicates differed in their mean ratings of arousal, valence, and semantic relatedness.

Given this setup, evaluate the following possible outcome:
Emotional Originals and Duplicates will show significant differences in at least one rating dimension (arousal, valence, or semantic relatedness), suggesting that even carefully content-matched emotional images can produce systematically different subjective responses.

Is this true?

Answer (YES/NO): NO